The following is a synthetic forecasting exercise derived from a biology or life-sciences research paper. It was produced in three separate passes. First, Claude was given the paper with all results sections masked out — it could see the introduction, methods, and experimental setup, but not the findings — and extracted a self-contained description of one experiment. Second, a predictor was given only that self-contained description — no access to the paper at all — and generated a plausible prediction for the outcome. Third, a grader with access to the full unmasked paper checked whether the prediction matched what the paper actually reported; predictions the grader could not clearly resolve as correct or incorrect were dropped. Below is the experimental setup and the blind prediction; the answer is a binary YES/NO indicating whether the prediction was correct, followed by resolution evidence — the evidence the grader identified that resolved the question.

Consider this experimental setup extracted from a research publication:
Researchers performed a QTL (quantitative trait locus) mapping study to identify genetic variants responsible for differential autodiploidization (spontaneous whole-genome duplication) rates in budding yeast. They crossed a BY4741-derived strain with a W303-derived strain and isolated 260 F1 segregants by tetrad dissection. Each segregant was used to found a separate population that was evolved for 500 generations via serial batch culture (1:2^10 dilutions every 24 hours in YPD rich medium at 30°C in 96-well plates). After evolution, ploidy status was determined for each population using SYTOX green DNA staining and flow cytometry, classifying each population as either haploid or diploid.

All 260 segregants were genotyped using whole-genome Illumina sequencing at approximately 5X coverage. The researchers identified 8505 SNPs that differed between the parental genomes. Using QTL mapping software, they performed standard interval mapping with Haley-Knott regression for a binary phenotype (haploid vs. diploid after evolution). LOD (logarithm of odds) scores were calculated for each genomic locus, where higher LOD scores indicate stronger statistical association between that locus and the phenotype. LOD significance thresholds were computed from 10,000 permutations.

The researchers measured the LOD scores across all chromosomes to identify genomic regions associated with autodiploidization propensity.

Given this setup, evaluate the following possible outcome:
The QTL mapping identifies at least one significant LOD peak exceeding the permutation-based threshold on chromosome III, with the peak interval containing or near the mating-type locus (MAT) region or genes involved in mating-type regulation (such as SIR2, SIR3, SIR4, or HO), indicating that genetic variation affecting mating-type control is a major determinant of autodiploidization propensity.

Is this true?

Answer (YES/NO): NO